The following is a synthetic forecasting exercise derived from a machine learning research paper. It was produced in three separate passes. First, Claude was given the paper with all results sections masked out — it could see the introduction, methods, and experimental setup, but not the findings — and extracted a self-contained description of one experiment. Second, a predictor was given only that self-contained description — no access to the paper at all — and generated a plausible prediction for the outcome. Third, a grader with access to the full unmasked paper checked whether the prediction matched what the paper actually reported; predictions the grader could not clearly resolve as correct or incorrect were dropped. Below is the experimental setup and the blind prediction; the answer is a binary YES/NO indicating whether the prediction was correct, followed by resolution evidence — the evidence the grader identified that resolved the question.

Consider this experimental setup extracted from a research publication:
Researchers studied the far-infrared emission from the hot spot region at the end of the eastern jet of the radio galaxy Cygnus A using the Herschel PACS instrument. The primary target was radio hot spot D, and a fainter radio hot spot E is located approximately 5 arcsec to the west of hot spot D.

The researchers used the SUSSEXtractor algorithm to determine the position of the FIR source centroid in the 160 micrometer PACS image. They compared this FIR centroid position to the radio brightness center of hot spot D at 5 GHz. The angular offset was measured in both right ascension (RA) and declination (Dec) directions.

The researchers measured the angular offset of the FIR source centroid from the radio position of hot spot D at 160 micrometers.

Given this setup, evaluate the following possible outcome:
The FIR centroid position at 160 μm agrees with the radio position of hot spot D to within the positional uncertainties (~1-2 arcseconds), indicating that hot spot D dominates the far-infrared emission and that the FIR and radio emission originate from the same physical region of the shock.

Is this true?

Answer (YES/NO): NO